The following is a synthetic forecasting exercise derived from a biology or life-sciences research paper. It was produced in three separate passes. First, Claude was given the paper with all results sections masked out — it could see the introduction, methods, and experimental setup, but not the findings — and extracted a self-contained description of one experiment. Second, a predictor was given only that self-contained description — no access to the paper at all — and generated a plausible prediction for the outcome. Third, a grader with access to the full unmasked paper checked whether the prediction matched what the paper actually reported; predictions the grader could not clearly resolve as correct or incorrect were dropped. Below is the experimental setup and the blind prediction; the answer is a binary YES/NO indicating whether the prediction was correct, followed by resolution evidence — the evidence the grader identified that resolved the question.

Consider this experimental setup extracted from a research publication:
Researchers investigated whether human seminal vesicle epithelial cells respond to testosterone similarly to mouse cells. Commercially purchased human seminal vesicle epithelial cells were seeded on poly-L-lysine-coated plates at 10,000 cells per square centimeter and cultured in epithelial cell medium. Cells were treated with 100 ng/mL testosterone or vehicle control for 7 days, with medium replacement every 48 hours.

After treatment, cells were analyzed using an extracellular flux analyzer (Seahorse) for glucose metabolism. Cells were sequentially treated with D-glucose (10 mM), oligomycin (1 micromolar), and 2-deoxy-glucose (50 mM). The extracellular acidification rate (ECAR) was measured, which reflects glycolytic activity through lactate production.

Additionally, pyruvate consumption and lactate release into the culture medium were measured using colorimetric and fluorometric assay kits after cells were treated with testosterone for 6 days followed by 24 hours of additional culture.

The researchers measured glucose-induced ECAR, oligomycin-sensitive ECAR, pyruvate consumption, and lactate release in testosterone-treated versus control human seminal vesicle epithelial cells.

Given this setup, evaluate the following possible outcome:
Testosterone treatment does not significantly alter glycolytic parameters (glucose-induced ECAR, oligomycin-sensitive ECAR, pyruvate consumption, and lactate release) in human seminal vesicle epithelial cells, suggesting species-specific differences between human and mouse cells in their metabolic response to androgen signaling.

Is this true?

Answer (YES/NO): NO